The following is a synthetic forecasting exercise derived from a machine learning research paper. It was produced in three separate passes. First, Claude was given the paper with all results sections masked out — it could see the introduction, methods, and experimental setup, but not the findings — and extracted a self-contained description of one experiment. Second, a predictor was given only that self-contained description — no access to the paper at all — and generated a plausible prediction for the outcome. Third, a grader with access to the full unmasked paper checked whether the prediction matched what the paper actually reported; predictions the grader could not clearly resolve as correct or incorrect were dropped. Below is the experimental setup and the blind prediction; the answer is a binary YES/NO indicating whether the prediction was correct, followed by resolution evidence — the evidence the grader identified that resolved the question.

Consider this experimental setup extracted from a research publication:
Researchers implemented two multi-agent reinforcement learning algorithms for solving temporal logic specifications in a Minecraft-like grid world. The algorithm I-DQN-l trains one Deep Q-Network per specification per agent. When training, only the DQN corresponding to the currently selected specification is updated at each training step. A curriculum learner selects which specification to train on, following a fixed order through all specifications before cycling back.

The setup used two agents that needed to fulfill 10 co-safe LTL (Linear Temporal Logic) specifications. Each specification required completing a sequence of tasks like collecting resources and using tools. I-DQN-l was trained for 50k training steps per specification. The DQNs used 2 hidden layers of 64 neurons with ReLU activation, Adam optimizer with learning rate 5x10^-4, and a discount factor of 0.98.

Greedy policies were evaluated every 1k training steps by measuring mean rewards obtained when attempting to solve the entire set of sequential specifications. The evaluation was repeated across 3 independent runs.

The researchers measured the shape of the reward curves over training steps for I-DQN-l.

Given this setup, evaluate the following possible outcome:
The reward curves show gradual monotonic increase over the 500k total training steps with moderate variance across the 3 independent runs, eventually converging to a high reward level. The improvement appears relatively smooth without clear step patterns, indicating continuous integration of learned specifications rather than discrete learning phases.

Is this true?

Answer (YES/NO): NO